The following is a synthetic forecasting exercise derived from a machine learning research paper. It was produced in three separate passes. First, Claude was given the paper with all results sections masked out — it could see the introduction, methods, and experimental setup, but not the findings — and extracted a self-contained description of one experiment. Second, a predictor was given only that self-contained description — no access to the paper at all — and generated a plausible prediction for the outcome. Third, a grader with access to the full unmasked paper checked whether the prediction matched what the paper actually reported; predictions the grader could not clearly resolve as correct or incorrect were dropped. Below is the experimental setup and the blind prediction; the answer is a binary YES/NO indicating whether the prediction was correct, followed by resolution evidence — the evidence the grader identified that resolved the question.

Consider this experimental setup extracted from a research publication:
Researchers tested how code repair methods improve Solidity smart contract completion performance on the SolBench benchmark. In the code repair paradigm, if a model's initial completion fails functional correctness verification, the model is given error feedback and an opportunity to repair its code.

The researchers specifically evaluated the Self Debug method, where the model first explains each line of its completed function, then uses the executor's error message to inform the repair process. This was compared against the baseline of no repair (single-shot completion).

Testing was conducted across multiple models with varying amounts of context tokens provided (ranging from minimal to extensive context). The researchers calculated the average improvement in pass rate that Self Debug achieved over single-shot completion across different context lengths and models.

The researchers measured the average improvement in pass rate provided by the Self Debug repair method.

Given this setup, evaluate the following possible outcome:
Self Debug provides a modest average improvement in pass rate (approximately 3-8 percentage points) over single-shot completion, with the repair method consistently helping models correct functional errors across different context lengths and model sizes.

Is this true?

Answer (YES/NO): YES